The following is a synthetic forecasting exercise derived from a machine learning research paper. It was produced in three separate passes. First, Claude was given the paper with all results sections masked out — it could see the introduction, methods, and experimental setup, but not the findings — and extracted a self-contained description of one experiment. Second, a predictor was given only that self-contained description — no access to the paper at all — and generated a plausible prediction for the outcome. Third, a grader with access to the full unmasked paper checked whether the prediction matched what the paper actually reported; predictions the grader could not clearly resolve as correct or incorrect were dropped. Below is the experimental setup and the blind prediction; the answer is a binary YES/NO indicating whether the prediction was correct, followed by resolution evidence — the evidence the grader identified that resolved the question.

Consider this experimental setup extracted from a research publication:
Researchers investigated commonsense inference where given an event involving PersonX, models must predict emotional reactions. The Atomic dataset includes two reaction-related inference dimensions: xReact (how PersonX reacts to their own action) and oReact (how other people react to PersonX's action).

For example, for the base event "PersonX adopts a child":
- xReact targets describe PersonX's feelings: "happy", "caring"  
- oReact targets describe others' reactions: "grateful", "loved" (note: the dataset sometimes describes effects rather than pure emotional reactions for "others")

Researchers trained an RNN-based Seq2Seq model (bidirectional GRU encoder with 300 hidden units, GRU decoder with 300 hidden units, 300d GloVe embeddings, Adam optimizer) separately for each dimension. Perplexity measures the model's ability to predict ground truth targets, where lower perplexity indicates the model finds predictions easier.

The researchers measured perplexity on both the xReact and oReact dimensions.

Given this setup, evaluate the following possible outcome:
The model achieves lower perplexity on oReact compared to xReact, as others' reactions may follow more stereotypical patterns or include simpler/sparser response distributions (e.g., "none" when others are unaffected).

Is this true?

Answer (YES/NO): YES